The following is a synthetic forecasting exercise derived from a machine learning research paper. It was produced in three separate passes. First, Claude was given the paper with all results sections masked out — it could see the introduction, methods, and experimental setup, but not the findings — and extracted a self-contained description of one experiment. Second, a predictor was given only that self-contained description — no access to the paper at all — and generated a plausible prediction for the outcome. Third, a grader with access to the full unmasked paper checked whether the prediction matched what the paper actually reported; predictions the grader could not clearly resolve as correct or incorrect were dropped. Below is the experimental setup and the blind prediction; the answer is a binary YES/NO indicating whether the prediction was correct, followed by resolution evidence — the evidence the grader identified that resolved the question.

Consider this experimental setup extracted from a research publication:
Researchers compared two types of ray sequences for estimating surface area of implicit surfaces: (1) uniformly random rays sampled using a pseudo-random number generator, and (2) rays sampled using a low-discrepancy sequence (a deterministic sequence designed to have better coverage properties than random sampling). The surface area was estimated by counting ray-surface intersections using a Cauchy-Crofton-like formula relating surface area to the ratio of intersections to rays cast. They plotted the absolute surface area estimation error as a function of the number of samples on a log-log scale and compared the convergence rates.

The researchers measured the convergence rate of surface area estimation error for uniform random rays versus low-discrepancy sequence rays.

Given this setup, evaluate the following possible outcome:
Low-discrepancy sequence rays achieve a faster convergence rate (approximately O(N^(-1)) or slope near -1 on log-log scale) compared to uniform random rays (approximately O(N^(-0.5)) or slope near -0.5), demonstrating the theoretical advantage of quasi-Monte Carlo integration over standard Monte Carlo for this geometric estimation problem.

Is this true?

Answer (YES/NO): NO